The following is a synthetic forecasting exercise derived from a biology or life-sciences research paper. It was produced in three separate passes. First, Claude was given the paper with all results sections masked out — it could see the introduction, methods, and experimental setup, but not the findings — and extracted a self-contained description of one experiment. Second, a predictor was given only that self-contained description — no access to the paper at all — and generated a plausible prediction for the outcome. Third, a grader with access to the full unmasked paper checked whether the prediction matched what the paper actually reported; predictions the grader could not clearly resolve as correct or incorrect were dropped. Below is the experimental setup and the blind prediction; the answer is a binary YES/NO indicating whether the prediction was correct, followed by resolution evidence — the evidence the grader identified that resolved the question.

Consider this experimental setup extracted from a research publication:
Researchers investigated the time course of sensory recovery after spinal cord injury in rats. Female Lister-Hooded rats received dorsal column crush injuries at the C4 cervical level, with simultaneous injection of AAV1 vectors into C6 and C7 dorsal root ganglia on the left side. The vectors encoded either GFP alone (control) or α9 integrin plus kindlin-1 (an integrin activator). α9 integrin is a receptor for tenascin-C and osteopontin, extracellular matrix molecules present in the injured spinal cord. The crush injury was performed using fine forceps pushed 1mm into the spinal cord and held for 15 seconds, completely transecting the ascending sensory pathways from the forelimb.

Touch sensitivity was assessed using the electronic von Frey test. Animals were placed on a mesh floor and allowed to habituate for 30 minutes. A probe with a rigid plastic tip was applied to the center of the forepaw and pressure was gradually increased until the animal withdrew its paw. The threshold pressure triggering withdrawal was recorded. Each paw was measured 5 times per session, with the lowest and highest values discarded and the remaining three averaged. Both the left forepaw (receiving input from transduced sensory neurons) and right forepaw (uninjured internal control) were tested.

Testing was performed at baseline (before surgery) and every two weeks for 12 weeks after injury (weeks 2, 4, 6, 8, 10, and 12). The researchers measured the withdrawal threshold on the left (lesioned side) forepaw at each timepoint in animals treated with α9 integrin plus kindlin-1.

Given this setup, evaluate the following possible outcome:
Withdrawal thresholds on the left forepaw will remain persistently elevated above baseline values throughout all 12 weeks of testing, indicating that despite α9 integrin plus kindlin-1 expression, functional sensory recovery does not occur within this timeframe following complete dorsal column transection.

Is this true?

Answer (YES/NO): NO